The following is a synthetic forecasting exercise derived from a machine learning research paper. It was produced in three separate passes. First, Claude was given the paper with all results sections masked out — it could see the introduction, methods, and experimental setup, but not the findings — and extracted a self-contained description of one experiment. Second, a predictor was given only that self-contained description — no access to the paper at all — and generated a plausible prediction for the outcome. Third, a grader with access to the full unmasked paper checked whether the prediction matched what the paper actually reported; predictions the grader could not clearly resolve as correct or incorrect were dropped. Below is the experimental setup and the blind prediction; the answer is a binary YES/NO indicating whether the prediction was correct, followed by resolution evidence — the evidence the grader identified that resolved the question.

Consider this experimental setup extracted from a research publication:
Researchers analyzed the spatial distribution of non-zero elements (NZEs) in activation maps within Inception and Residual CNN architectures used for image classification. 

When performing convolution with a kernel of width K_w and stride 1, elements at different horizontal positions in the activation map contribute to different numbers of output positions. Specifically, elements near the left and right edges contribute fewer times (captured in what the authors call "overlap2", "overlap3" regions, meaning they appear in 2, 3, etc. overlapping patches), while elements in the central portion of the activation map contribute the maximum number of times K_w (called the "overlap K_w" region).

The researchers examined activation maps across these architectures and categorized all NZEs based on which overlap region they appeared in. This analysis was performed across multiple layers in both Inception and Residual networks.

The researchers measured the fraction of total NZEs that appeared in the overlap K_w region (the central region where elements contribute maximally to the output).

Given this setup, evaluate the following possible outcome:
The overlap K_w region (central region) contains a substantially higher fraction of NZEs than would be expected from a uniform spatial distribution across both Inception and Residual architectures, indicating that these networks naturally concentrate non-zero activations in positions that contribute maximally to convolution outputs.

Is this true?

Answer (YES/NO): YES